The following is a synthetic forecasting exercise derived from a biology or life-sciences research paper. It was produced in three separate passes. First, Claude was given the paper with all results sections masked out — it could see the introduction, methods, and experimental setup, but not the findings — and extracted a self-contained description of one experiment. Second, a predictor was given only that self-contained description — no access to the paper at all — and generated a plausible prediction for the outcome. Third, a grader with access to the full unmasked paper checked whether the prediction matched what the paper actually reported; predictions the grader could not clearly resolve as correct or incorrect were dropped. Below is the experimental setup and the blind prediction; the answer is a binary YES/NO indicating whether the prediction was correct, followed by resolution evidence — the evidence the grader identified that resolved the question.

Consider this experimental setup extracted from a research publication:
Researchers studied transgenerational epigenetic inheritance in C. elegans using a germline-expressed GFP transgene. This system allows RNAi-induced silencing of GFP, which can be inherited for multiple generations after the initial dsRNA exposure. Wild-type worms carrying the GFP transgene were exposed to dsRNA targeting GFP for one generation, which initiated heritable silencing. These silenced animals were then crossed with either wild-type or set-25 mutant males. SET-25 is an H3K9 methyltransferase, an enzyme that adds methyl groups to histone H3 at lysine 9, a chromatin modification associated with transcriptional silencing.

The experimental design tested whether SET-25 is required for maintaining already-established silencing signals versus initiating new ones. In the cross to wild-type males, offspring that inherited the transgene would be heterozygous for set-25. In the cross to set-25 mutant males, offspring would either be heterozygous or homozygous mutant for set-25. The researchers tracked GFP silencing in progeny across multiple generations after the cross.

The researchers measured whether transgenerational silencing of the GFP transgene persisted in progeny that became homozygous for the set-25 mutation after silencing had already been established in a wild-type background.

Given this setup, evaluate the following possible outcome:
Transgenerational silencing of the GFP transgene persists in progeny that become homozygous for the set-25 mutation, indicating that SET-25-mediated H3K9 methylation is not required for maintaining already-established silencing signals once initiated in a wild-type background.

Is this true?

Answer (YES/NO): YES